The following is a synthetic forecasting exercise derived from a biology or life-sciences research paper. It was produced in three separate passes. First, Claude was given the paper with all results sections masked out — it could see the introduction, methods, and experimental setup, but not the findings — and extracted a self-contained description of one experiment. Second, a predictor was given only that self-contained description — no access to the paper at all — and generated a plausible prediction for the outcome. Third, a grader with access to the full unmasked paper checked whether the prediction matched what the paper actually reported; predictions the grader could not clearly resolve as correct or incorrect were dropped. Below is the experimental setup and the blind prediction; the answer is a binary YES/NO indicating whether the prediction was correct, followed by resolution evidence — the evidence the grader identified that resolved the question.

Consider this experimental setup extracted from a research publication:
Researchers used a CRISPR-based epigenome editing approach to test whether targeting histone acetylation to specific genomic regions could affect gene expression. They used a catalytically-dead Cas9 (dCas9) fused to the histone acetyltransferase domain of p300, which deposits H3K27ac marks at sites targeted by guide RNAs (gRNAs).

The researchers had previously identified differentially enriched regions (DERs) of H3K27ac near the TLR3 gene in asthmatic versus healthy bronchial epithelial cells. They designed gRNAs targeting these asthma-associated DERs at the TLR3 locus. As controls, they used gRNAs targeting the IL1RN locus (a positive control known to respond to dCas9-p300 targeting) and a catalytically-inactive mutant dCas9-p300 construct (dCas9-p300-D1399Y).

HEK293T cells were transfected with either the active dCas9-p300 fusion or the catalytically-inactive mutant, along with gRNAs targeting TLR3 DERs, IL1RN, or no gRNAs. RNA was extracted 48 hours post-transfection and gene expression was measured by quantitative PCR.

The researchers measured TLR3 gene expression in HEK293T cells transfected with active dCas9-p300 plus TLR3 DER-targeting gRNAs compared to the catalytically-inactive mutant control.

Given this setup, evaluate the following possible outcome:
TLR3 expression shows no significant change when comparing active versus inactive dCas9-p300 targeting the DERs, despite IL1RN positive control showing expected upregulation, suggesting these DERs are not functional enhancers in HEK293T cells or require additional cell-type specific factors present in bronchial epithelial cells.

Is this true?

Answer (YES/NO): NO